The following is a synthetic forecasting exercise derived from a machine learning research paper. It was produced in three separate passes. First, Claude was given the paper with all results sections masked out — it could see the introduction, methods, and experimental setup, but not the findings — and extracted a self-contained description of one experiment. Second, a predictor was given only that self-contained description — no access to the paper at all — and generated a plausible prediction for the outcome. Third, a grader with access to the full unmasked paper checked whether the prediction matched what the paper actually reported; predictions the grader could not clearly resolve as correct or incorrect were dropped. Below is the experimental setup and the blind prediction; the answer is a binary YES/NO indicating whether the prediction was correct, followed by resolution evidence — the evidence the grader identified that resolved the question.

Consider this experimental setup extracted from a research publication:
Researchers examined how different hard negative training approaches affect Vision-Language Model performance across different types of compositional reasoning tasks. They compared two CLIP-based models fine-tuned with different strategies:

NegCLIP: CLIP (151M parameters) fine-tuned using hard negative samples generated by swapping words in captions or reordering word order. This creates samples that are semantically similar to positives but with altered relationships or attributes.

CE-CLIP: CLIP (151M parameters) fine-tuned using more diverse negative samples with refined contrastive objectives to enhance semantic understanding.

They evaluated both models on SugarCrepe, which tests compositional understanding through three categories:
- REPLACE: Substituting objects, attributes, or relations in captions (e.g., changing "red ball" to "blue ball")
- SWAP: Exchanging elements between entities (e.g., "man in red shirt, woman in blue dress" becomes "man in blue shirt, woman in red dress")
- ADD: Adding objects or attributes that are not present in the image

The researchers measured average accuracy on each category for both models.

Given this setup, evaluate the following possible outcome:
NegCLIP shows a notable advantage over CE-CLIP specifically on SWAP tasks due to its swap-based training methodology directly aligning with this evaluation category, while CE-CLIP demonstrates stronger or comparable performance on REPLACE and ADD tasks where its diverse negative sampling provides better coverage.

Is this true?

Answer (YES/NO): NO